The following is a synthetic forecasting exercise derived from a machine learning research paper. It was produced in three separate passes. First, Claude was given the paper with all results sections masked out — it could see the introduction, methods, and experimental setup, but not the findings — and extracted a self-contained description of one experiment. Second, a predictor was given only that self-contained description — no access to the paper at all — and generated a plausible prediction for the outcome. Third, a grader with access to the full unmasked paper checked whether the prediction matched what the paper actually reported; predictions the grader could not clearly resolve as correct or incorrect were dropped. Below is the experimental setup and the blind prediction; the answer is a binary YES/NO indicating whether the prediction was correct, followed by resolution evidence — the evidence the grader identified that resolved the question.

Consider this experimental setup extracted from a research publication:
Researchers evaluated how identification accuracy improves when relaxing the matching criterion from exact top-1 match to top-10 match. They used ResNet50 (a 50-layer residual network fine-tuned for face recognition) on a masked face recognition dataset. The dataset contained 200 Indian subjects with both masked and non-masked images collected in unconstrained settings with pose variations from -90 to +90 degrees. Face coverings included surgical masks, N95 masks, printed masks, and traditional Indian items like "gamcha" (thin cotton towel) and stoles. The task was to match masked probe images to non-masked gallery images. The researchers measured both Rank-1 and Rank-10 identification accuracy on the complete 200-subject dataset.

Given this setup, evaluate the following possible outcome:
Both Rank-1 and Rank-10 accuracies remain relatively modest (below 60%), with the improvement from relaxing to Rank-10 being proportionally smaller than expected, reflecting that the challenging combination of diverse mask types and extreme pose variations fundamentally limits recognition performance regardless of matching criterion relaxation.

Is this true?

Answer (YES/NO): NO